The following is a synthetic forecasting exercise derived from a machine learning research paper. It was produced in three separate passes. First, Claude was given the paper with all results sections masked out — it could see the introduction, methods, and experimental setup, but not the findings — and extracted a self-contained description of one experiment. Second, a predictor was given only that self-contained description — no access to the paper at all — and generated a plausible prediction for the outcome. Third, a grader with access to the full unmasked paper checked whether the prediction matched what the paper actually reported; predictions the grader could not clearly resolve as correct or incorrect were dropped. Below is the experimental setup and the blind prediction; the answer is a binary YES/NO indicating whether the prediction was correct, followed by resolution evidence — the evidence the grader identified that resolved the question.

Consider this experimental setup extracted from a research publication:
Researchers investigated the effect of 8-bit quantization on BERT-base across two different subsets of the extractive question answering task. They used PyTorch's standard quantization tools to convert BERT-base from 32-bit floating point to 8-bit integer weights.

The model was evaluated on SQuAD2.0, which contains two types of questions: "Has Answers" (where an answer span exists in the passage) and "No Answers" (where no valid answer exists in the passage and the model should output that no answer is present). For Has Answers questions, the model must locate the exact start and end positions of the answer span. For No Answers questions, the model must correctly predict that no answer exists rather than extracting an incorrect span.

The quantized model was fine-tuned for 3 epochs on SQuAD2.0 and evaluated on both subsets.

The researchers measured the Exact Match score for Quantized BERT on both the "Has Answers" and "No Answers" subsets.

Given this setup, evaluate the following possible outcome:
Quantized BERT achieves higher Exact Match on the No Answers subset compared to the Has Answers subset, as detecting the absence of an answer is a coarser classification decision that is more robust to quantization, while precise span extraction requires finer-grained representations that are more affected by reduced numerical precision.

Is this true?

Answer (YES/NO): YES